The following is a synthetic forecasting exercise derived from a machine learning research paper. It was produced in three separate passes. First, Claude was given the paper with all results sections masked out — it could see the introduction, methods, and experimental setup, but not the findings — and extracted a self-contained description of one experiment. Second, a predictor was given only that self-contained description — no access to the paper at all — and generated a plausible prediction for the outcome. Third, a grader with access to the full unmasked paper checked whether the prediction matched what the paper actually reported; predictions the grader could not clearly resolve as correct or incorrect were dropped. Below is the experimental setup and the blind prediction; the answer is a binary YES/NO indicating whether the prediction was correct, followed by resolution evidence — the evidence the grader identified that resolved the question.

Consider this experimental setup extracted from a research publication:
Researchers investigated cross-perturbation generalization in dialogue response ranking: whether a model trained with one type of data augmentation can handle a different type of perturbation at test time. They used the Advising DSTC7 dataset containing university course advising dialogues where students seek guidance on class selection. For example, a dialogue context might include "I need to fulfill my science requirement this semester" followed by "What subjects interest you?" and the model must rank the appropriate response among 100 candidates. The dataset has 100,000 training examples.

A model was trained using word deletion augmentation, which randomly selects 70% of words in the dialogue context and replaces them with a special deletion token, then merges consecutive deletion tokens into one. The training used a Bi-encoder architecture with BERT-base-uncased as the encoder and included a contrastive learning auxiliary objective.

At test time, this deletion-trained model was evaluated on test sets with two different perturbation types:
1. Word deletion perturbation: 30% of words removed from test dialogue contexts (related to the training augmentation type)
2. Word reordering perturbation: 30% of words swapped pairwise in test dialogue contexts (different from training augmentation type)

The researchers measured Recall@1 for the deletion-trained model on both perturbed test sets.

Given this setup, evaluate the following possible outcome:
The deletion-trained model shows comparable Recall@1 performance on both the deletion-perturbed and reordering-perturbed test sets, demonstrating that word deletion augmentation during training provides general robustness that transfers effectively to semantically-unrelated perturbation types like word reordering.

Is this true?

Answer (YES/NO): NO